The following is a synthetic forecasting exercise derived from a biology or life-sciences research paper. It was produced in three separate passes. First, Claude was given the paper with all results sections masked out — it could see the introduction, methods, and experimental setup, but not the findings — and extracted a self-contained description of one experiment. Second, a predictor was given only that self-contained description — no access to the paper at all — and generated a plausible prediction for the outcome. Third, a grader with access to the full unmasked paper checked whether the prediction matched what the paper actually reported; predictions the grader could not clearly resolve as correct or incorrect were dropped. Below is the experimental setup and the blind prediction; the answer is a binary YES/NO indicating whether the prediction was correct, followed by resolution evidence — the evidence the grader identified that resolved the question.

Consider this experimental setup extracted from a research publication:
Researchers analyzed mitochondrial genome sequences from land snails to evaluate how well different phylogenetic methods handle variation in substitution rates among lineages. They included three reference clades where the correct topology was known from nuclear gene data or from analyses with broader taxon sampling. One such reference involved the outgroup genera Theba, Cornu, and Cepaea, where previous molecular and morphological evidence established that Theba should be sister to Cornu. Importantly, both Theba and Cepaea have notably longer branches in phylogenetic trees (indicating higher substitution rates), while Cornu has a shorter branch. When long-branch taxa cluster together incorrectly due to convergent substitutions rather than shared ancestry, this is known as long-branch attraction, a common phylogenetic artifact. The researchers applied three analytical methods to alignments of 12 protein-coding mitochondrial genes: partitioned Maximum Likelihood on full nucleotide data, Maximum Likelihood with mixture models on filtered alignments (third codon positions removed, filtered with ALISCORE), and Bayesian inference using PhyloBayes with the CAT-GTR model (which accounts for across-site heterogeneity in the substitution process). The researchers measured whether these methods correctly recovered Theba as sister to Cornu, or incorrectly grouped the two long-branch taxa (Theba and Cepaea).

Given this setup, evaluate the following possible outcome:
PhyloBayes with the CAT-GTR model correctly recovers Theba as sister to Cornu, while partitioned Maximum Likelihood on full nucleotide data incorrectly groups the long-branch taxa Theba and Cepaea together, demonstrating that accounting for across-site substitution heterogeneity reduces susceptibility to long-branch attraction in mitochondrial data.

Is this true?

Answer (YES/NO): NO